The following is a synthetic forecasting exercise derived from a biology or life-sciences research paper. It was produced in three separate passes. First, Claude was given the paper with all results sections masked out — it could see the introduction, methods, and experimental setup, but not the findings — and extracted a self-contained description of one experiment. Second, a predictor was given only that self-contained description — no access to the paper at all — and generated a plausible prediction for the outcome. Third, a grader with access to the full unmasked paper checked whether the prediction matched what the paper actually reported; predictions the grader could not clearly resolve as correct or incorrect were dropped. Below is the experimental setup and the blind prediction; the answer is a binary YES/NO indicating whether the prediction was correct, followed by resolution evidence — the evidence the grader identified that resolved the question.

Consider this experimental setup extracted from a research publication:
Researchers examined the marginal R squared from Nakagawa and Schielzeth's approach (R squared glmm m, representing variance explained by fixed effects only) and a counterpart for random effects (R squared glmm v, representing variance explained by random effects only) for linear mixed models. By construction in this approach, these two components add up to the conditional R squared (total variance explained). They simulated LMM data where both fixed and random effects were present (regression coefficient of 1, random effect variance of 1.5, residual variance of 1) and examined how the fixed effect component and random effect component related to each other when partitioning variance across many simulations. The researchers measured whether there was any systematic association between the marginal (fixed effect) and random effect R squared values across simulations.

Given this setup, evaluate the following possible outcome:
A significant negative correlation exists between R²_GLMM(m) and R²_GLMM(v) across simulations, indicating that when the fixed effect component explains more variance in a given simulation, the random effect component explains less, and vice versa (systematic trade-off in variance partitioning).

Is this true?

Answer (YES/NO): YES